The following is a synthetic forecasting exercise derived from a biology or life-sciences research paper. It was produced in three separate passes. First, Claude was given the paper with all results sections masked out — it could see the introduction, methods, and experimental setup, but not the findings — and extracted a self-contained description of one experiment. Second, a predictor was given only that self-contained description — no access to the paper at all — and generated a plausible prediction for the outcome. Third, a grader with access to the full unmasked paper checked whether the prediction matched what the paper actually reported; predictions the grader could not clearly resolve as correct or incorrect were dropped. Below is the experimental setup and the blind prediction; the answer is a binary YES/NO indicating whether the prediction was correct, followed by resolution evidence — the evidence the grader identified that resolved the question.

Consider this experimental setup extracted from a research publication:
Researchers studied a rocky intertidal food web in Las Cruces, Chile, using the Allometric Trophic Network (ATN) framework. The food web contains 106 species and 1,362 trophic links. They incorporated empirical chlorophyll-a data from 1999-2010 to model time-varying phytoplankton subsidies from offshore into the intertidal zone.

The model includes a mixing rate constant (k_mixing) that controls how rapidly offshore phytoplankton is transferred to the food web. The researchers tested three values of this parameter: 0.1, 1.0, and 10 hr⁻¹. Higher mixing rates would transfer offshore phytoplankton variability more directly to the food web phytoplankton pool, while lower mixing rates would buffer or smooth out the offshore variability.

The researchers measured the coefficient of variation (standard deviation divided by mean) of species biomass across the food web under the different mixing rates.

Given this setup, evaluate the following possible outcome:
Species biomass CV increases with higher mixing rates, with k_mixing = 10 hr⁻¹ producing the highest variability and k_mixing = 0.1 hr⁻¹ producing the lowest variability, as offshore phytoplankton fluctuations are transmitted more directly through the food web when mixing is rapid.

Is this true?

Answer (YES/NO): YES